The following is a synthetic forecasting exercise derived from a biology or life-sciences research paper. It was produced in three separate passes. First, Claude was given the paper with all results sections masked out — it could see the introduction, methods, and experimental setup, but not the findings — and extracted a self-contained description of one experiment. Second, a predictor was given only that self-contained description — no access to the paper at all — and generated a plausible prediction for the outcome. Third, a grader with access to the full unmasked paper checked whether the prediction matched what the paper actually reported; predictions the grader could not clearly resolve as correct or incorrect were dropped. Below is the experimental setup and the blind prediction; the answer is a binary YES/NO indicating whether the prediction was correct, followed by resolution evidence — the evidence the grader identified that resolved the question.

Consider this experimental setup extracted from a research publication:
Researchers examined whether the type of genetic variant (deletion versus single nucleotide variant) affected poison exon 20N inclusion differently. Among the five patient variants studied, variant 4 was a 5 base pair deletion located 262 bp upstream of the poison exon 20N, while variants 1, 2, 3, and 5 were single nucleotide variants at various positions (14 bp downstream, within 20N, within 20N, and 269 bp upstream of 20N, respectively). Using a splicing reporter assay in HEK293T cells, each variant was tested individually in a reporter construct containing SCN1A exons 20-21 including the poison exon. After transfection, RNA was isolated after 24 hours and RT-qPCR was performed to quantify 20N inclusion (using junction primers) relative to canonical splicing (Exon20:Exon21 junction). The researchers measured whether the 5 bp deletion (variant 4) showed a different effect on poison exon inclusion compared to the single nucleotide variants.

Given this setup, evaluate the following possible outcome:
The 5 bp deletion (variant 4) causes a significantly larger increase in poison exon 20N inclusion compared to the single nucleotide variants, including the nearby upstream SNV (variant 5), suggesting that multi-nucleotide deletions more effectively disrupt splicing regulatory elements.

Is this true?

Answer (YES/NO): NO